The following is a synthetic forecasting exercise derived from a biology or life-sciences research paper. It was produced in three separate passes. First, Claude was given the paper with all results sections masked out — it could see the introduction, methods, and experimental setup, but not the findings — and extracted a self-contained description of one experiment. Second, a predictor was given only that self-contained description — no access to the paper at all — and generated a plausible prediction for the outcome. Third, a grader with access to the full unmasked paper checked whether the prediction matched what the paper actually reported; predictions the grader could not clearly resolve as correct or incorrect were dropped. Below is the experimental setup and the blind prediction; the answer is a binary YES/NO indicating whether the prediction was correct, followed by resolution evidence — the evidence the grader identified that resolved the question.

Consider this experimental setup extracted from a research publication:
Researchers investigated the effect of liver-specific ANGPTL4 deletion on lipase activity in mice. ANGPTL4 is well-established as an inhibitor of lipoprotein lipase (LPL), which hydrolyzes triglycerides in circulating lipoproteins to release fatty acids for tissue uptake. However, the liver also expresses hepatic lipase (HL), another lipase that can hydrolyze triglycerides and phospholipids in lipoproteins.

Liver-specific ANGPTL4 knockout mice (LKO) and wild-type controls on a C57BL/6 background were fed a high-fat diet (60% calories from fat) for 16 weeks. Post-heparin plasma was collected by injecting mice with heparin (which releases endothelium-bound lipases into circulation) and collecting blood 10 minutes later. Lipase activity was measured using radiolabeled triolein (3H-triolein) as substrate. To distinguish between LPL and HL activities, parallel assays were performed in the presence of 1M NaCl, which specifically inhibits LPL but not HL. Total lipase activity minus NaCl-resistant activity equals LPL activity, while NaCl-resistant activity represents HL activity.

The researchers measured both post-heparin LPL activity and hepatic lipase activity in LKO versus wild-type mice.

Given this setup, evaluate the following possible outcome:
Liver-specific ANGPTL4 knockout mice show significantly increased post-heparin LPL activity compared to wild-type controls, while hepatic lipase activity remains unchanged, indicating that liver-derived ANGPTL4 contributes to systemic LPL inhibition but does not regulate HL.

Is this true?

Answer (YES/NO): NO